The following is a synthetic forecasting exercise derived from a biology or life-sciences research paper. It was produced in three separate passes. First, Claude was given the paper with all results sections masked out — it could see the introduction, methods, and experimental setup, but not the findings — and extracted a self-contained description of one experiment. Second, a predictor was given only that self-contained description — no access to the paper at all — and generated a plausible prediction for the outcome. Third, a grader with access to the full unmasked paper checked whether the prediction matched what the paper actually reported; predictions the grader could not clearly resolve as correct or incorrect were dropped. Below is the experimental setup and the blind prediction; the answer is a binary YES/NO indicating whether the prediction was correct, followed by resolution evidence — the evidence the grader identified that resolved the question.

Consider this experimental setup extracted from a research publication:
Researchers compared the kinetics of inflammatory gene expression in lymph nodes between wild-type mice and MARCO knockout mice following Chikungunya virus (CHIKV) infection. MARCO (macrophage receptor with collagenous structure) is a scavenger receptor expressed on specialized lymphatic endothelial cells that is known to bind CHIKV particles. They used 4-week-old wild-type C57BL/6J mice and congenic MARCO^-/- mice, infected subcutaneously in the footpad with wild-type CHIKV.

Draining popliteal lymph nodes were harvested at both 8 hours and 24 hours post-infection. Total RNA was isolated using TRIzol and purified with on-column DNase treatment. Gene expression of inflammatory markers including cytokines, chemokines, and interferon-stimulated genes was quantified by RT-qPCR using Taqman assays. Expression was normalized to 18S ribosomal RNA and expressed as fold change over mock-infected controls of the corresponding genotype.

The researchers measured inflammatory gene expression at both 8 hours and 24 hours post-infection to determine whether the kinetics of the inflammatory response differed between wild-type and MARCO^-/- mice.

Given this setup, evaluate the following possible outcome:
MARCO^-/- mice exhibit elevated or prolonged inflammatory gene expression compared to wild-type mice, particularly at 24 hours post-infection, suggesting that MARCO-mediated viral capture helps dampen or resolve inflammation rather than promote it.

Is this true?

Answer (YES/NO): NO